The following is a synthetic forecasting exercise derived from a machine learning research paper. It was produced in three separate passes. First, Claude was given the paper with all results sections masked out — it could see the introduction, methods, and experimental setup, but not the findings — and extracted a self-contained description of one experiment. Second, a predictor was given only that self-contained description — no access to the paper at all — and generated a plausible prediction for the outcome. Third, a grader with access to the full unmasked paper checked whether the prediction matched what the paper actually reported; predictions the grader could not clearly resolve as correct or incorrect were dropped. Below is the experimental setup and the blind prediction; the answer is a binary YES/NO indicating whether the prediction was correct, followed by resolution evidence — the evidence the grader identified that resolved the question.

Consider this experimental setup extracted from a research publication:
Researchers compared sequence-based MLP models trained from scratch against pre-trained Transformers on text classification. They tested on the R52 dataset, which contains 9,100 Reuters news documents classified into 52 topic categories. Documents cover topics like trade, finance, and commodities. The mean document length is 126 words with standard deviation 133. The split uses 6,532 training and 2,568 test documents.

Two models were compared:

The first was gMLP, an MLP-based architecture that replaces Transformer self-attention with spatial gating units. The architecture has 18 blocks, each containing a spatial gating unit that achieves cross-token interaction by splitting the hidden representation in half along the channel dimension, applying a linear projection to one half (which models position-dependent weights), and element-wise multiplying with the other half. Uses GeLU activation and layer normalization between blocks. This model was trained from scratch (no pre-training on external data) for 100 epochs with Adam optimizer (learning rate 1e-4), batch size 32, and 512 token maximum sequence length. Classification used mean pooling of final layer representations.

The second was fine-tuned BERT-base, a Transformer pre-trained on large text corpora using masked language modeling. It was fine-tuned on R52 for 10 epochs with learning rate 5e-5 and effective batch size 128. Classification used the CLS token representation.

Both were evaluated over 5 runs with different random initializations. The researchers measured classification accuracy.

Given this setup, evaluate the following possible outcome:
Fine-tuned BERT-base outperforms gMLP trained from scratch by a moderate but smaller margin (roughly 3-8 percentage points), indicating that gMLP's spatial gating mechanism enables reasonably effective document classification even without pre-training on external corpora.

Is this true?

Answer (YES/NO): NO